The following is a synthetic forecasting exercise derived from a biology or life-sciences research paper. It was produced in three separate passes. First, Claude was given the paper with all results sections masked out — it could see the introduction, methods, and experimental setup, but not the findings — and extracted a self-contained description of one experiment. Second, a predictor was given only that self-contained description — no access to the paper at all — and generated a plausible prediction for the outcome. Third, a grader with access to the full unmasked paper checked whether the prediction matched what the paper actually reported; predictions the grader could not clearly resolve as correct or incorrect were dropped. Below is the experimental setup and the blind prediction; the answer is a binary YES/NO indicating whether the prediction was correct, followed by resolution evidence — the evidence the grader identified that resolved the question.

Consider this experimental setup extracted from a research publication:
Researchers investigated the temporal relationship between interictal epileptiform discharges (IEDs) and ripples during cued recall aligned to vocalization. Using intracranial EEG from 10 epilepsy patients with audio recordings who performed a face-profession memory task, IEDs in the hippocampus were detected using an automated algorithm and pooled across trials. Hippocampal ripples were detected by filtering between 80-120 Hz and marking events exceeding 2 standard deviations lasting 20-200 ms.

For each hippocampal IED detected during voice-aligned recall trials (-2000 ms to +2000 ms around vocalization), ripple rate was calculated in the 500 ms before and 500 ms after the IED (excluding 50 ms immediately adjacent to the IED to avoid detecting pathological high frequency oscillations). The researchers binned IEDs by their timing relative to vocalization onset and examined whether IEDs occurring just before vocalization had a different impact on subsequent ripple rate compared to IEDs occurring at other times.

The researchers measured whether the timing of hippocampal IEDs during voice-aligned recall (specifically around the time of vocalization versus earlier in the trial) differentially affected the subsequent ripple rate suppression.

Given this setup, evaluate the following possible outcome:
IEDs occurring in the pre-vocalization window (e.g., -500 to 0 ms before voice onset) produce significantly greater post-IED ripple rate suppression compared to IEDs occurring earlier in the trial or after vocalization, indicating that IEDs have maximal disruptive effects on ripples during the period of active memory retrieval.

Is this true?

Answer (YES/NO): NO